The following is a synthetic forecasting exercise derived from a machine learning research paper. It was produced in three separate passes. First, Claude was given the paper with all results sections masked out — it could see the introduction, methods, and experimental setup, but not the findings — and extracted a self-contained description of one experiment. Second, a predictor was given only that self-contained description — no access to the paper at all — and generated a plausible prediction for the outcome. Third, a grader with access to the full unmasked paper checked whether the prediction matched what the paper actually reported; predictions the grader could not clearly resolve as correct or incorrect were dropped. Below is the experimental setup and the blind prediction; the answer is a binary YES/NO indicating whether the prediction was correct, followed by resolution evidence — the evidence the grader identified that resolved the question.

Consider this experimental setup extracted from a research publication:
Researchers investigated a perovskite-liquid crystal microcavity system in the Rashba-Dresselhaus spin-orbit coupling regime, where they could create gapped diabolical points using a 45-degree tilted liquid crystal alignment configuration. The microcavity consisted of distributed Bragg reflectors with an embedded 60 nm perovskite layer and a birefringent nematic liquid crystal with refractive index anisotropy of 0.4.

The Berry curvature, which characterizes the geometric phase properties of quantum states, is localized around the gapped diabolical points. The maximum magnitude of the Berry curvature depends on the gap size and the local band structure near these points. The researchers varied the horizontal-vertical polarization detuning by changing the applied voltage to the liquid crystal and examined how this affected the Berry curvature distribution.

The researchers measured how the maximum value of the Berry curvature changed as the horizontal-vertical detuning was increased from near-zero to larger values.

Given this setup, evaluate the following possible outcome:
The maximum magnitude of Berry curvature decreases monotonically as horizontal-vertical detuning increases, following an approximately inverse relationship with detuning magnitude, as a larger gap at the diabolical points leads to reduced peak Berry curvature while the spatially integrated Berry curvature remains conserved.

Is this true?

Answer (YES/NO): NO